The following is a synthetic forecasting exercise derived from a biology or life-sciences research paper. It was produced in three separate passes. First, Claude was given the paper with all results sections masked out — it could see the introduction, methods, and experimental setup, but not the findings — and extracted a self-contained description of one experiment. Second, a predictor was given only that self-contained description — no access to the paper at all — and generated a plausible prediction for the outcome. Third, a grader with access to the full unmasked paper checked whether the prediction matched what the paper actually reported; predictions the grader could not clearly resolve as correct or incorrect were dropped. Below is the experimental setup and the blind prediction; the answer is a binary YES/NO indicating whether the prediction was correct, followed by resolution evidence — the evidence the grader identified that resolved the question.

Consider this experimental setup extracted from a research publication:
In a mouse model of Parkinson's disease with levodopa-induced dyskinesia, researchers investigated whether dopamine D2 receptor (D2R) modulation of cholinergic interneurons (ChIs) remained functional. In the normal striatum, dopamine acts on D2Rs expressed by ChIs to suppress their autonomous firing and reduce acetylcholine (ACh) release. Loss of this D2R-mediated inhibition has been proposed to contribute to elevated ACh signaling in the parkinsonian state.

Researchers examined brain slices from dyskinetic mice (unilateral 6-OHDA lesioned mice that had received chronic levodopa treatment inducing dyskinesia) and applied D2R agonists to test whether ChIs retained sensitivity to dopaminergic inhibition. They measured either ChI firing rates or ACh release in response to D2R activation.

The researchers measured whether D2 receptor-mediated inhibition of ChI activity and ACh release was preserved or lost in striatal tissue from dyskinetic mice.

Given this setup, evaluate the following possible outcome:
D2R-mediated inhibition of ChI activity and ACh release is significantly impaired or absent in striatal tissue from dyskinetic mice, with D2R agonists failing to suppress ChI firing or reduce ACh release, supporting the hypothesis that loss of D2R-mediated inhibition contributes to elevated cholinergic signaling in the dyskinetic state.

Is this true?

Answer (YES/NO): NO